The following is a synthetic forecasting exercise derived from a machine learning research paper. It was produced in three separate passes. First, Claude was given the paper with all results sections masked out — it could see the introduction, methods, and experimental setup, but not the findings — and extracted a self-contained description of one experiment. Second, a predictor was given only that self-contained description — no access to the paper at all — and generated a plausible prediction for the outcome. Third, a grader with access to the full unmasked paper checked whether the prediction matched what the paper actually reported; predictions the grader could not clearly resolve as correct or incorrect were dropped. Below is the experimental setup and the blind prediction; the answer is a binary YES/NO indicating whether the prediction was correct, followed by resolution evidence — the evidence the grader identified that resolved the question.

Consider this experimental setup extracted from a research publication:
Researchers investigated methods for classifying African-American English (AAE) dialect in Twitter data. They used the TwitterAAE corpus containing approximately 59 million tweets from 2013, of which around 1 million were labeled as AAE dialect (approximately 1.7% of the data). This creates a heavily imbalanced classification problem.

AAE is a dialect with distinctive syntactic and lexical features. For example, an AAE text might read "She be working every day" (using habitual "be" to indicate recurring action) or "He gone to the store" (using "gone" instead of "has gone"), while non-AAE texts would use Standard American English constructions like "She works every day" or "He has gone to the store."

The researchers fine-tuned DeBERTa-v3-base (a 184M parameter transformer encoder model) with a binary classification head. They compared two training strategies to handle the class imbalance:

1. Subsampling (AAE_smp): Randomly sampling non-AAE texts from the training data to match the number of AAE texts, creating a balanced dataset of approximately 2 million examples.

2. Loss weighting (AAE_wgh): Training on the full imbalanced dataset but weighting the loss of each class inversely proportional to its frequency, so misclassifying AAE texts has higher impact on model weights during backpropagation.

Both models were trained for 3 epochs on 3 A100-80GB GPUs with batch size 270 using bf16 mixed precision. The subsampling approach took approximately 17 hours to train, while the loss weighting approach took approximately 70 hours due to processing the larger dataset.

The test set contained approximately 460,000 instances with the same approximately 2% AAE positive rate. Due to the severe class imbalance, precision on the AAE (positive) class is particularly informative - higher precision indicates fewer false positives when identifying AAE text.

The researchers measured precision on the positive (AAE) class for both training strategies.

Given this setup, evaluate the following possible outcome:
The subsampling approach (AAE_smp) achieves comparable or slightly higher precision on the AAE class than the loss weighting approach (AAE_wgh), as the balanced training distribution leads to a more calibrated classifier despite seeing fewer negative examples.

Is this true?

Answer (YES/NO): NO